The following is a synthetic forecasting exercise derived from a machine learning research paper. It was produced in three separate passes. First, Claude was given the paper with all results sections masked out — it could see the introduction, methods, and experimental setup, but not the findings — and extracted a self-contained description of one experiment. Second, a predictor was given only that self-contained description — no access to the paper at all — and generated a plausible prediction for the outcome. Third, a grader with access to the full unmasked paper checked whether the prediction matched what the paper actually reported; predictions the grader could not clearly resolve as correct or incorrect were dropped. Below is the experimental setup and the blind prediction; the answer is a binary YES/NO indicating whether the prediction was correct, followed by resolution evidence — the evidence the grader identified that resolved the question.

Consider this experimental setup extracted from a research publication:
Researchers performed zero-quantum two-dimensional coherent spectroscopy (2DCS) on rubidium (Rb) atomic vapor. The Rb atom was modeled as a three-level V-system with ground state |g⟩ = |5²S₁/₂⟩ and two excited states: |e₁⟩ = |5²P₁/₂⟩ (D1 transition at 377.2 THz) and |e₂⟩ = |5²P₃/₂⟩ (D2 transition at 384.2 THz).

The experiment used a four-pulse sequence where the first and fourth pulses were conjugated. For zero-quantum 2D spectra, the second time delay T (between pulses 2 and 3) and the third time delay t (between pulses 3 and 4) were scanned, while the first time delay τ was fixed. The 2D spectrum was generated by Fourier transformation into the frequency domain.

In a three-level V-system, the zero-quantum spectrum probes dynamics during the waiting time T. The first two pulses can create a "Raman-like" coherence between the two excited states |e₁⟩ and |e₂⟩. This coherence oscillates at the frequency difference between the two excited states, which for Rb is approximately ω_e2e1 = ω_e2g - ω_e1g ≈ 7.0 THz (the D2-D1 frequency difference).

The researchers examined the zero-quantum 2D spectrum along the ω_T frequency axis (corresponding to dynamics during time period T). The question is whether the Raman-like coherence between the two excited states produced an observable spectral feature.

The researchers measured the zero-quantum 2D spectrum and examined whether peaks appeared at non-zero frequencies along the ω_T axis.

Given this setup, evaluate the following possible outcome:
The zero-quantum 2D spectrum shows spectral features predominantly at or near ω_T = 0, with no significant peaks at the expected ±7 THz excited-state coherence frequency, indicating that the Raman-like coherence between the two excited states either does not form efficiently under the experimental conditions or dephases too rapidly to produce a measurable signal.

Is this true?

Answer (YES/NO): NO